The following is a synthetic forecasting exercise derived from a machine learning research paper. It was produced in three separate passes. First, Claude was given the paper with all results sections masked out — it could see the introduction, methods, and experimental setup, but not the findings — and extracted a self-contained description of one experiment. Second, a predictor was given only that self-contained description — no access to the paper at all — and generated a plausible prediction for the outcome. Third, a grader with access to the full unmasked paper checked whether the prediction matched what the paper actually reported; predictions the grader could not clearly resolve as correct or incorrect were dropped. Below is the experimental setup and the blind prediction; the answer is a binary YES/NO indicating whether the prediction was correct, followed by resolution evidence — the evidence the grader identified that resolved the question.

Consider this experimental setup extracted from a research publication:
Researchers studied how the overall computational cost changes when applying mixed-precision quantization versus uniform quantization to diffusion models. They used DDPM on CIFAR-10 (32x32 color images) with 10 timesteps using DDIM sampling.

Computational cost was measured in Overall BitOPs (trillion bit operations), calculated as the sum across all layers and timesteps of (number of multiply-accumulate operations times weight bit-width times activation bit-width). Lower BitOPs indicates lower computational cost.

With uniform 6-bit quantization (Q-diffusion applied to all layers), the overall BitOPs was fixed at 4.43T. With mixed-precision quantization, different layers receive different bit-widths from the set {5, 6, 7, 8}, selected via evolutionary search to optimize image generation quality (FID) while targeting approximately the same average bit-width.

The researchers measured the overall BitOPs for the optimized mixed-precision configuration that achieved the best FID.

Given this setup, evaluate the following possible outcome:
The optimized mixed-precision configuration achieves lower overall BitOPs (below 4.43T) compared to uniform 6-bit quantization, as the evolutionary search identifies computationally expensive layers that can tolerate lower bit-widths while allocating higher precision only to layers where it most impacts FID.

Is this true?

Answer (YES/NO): YES